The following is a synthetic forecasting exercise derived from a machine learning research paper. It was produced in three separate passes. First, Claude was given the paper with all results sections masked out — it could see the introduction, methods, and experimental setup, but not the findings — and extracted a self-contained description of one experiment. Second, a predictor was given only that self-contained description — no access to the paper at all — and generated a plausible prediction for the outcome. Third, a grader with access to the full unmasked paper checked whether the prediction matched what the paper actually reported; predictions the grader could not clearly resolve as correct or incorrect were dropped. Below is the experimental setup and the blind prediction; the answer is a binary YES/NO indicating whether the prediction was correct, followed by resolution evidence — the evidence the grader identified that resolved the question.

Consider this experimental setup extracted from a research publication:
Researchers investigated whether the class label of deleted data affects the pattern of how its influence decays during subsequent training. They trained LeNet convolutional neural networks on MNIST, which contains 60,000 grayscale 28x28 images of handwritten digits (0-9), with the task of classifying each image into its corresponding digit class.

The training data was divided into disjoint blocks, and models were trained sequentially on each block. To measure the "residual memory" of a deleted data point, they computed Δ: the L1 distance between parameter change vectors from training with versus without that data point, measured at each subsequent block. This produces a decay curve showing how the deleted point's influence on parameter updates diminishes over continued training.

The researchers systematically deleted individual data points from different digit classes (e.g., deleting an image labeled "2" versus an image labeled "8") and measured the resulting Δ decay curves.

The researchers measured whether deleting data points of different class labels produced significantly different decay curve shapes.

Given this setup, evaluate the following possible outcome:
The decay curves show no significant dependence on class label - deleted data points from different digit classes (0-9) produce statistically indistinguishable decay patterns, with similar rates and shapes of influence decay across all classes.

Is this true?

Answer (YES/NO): YES